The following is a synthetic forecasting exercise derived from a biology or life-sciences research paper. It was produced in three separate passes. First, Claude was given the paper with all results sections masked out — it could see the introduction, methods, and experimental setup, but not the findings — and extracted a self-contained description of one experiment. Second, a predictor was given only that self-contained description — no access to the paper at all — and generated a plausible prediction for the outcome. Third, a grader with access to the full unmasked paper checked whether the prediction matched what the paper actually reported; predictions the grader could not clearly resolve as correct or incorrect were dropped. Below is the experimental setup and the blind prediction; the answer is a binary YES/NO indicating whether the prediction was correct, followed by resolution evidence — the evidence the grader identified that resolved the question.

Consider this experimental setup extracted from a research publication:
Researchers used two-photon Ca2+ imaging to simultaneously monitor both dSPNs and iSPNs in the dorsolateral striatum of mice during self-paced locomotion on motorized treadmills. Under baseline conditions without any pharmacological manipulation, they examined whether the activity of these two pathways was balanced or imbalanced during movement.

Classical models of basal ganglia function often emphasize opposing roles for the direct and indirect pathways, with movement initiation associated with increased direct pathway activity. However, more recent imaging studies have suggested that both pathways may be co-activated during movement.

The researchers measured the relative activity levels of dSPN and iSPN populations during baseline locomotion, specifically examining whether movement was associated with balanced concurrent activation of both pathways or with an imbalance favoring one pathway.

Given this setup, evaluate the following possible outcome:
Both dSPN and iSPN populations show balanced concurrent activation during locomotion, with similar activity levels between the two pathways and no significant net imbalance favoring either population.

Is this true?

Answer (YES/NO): NO